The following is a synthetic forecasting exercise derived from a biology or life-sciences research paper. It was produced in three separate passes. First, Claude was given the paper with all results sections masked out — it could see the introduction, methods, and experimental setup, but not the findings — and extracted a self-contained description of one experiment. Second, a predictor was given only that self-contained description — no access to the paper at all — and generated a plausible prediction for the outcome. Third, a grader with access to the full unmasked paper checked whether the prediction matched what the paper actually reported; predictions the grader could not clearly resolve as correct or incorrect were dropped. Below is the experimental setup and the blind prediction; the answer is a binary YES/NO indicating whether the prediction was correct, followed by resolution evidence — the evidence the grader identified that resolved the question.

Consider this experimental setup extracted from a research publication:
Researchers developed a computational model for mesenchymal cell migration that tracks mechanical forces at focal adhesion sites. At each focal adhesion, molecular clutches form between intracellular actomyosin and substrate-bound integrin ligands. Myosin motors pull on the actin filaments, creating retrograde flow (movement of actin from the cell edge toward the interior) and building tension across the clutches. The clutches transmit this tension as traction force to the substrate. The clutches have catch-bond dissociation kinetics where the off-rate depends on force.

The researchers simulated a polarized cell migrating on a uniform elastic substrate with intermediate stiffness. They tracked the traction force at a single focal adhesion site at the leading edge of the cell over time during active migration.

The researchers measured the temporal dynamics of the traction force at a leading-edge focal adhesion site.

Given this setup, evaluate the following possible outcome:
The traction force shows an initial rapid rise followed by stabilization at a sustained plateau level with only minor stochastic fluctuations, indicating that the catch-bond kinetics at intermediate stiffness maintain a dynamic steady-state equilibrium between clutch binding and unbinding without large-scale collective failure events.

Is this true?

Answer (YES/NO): NO